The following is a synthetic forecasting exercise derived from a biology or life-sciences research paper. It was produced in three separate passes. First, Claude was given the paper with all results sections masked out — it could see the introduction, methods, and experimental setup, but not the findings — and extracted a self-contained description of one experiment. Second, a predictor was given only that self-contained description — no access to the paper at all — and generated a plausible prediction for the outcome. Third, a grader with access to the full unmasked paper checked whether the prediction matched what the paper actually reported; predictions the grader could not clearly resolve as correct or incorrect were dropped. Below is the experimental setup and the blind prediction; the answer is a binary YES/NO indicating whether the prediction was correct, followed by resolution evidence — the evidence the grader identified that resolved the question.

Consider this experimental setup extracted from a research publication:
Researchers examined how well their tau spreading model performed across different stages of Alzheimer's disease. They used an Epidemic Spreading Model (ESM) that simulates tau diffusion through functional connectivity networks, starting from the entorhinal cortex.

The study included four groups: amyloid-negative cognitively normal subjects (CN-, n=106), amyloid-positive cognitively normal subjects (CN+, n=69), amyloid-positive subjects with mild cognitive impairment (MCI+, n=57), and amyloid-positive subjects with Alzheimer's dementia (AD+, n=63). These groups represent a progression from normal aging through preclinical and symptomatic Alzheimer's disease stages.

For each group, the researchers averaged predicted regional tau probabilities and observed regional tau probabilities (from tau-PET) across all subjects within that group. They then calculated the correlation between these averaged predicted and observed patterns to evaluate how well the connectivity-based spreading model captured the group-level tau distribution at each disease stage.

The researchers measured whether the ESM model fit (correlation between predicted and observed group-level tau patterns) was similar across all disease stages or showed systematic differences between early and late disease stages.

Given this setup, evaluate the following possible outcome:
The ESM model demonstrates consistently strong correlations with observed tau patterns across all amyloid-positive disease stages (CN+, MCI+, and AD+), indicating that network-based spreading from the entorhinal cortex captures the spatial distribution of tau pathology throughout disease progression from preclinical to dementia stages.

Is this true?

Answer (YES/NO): NO